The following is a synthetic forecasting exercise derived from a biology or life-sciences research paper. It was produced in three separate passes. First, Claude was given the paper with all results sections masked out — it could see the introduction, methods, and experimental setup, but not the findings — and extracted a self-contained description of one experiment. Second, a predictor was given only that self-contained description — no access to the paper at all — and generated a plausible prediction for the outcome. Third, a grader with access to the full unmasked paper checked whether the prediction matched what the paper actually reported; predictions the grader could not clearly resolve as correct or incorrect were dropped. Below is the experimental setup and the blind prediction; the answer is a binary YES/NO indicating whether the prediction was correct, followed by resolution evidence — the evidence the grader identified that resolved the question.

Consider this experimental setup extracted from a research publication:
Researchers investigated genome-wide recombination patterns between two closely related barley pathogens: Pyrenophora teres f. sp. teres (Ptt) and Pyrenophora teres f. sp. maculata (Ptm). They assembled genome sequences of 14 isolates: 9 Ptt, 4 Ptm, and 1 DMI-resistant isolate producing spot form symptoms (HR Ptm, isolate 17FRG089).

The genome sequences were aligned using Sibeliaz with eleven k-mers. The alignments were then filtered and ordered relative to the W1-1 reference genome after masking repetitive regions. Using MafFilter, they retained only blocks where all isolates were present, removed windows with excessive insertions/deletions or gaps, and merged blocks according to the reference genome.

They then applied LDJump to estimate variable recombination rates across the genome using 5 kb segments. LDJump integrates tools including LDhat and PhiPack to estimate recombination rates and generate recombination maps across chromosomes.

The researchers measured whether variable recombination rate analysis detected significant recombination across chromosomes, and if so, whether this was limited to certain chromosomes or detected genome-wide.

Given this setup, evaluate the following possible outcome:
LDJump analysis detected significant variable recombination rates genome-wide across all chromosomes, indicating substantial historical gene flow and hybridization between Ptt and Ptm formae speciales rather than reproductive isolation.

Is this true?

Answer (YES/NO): NO